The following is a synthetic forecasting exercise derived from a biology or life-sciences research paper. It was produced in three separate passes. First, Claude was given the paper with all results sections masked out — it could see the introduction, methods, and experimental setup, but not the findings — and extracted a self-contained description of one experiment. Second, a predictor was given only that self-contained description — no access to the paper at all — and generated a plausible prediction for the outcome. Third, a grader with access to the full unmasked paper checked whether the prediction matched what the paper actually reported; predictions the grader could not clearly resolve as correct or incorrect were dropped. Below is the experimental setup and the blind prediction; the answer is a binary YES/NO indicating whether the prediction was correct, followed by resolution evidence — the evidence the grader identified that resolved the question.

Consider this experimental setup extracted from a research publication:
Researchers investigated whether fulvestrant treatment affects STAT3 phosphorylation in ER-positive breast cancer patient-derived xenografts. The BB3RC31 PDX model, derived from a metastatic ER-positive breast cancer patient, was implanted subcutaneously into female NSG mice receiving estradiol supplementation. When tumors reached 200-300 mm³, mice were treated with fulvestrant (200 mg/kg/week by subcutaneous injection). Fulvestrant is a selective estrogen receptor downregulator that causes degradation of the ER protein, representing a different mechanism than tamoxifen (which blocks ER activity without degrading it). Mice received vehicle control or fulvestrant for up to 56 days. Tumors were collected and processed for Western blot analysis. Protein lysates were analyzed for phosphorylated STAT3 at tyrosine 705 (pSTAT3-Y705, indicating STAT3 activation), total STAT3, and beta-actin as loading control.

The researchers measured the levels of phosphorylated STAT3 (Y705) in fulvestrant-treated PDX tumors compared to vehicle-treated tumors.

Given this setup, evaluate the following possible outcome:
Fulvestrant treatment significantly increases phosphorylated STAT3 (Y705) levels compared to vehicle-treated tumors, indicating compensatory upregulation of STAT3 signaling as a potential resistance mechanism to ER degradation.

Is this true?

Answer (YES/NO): YES